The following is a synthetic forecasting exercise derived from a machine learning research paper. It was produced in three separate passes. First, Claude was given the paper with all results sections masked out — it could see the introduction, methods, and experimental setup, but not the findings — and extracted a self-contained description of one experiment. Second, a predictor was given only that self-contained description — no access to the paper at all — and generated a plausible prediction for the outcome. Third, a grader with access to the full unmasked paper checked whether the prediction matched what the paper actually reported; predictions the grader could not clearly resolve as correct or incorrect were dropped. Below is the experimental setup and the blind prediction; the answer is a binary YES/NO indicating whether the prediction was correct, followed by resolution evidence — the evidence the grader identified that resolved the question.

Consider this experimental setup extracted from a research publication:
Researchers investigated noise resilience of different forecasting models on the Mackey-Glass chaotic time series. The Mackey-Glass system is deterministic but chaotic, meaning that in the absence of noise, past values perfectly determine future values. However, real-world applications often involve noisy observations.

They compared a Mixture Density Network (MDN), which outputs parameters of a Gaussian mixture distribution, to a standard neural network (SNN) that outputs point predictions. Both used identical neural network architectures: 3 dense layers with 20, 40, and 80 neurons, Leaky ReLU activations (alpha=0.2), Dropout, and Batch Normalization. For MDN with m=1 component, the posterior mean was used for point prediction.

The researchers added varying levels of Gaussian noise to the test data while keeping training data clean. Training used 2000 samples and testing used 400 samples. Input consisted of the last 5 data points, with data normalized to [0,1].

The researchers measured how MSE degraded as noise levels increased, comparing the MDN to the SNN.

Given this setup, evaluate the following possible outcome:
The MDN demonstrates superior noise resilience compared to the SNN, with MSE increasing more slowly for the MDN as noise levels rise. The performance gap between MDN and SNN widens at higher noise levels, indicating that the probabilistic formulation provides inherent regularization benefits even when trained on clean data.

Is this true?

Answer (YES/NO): NO